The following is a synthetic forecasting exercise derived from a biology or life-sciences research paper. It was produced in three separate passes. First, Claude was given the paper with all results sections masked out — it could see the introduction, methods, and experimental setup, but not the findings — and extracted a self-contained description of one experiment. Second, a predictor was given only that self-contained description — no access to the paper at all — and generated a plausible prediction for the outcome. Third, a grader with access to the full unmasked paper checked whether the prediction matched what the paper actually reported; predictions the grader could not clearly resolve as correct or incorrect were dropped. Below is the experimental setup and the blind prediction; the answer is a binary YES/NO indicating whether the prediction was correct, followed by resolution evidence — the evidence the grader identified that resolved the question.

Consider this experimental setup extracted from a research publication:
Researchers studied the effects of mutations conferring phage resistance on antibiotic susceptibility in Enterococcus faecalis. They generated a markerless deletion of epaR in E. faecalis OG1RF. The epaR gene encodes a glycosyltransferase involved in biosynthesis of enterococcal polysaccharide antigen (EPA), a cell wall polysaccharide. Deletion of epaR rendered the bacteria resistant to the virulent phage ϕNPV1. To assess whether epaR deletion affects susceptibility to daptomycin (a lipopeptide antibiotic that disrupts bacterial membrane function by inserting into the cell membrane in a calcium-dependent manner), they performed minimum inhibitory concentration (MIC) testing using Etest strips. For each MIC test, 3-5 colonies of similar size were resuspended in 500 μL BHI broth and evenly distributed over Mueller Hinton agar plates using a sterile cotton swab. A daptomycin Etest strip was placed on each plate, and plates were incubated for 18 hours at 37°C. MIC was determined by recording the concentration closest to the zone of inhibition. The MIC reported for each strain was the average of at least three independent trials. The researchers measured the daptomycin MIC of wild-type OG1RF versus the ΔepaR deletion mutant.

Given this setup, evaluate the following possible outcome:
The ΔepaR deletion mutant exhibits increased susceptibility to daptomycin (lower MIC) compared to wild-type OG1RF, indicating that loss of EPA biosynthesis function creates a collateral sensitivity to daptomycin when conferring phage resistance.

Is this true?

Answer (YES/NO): YES